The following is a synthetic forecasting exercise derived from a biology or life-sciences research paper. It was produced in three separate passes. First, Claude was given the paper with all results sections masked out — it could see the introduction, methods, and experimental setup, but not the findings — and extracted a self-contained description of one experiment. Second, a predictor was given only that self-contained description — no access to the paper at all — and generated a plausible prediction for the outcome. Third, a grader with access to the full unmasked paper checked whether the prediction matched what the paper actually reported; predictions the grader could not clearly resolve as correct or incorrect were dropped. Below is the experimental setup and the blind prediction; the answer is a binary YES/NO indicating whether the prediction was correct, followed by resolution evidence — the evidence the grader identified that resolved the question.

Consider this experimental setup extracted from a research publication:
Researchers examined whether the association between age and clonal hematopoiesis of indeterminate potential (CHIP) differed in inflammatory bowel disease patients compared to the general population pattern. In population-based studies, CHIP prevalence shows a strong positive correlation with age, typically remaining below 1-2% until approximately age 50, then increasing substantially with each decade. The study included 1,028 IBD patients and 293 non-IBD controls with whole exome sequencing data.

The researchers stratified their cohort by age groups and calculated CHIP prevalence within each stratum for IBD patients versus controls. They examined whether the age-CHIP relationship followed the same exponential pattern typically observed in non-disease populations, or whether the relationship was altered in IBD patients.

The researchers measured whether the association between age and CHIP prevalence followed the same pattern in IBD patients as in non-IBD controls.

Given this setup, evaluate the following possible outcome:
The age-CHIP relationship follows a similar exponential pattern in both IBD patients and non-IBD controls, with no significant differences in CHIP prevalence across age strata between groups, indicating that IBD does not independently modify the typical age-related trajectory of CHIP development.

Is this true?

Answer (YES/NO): NO